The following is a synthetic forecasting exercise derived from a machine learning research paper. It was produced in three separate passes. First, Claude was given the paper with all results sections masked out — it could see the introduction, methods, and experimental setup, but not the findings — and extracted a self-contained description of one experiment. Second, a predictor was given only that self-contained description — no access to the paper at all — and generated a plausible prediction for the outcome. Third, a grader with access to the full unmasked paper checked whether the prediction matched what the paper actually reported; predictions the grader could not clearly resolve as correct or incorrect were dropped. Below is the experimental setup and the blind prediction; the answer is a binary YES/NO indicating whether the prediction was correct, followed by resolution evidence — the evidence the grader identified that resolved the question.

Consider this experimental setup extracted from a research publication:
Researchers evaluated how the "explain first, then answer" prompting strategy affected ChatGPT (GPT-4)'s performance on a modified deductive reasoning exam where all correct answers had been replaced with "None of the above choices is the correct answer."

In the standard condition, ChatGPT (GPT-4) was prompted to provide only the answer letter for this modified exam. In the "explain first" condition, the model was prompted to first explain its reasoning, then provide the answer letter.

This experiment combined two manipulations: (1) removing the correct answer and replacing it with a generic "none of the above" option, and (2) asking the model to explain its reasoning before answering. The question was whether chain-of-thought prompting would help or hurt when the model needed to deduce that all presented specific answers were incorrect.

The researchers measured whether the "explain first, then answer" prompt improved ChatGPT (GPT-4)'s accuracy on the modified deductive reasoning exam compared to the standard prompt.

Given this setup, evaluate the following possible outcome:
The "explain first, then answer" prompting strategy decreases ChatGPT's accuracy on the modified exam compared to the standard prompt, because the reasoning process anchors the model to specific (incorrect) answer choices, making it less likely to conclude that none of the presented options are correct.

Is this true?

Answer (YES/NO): NO